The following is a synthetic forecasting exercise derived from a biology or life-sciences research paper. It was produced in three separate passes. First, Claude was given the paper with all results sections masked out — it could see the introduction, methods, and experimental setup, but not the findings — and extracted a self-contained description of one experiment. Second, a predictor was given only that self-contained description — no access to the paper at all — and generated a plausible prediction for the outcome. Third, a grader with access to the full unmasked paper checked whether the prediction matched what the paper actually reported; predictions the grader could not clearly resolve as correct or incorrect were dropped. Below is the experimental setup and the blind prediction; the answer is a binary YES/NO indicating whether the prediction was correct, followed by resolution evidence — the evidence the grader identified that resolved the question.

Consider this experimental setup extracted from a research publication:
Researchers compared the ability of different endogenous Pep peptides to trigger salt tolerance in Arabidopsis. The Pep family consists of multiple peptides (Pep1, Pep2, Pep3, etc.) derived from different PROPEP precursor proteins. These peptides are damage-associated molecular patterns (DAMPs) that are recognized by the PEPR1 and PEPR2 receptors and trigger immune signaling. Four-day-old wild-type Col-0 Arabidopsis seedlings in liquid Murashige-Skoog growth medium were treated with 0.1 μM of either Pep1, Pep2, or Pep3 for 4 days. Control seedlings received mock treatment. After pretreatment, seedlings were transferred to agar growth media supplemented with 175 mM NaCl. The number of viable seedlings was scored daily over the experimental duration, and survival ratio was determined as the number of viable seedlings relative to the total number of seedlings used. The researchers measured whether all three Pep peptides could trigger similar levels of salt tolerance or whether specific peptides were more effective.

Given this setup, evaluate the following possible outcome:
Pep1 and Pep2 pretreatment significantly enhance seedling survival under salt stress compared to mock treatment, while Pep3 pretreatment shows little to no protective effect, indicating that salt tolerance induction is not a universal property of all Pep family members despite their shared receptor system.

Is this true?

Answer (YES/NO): NO